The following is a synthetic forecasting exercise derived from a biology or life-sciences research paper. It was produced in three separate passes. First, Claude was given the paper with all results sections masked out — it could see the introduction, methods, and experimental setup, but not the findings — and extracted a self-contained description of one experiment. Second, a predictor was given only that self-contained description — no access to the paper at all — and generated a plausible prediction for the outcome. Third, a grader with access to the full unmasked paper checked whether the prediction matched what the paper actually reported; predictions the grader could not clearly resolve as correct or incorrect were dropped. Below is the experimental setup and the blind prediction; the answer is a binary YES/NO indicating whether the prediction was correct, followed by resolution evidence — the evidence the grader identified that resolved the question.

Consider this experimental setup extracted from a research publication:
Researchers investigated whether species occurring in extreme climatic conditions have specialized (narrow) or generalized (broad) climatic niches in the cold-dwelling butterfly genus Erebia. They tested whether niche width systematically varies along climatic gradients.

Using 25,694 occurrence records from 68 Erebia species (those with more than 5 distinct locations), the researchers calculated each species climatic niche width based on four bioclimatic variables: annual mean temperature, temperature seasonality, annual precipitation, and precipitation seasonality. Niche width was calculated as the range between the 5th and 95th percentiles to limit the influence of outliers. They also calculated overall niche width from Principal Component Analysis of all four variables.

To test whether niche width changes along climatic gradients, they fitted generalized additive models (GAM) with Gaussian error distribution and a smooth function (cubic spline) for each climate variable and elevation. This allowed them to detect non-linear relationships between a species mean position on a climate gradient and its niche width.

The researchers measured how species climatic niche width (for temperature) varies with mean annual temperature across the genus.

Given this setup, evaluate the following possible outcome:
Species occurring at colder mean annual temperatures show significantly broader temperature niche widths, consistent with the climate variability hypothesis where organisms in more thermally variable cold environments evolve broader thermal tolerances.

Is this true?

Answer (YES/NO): NO